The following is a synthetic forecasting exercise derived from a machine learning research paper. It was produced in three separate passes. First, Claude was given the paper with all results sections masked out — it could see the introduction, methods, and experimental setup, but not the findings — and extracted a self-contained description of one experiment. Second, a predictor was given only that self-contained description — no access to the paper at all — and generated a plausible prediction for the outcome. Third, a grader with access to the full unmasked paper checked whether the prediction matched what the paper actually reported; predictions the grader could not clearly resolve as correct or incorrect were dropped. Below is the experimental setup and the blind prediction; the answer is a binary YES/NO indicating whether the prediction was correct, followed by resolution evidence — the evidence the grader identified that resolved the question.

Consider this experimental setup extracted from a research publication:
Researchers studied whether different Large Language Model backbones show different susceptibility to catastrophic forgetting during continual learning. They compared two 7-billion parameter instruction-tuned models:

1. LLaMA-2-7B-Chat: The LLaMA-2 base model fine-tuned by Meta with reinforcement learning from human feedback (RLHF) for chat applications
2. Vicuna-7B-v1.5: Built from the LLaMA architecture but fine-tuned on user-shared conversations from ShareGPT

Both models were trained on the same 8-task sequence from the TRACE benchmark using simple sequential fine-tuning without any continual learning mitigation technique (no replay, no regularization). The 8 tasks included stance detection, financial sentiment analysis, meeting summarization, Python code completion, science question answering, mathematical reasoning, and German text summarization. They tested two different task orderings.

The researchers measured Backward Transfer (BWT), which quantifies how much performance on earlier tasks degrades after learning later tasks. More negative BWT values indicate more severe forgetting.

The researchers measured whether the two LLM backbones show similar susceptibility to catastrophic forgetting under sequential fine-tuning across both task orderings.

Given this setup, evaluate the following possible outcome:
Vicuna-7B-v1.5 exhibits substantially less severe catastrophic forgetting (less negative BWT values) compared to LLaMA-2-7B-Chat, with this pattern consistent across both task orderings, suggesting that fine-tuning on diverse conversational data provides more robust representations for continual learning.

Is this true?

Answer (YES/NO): NO